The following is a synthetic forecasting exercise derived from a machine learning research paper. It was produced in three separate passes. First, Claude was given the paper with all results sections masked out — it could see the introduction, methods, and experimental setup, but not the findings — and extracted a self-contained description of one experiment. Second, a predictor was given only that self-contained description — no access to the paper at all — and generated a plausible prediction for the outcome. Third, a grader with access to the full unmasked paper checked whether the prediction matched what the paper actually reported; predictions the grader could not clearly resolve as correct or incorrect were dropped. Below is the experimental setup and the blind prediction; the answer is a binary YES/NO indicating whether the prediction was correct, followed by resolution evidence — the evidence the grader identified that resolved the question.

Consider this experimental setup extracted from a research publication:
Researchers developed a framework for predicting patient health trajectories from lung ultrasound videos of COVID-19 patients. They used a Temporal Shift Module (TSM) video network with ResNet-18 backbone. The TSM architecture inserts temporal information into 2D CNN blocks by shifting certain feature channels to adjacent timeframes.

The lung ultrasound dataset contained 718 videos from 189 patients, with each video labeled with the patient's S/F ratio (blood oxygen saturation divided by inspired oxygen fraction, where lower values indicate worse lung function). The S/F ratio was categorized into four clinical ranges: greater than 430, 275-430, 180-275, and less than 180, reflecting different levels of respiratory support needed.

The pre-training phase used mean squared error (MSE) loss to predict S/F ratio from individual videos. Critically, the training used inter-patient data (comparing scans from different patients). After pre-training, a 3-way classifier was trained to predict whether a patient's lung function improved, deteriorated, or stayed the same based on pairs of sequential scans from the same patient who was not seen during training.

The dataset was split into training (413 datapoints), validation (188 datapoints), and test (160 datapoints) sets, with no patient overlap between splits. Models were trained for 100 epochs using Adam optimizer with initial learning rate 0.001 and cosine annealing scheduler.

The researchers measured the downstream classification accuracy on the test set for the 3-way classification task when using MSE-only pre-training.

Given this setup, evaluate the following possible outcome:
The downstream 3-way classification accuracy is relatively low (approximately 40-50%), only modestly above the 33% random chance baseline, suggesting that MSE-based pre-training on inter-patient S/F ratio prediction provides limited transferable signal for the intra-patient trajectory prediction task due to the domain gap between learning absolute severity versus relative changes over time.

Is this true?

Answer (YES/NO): NO